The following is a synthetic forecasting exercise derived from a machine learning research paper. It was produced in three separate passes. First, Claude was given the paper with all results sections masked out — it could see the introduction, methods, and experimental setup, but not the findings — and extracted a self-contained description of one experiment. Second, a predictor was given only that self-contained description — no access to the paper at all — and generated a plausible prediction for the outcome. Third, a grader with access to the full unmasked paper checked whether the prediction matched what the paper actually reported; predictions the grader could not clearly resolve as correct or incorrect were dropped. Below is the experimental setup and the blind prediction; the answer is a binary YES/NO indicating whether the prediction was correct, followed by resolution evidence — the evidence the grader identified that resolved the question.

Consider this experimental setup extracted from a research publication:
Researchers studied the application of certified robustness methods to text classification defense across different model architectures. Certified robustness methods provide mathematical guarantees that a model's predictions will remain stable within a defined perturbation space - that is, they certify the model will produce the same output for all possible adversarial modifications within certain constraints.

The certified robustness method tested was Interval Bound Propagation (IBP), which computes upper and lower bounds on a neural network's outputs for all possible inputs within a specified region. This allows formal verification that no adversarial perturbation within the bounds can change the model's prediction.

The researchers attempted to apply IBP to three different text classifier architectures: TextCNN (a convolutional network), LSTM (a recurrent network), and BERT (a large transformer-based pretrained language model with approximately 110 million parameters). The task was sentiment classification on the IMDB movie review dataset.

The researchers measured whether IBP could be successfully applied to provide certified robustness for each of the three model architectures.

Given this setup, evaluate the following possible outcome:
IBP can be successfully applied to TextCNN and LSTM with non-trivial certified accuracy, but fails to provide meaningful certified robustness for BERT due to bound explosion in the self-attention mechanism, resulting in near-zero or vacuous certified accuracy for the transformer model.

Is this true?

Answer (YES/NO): NO